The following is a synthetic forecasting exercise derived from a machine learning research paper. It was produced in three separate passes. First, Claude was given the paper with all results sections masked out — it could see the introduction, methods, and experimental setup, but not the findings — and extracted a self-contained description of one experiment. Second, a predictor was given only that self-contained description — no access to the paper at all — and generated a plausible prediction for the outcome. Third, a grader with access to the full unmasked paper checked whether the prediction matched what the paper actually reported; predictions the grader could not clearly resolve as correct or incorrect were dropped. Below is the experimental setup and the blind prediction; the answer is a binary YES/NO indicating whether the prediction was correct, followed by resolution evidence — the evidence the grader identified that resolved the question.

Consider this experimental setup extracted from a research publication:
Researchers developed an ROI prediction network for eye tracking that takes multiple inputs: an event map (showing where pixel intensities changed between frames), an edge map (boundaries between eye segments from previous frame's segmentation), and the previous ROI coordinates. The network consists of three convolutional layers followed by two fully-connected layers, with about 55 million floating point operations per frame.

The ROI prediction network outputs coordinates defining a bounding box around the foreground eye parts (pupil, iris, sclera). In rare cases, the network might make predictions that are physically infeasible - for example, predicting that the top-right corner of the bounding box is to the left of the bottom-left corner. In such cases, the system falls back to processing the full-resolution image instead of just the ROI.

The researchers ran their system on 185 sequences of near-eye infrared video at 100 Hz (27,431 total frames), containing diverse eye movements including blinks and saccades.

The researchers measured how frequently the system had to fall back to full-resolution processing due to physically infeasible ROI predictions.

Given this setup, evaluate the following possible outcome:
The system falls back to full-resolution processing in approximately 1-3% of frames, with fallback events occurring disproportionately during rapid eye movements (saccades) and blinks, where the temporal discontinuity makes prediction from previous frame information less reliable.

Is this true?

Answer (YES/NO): NO